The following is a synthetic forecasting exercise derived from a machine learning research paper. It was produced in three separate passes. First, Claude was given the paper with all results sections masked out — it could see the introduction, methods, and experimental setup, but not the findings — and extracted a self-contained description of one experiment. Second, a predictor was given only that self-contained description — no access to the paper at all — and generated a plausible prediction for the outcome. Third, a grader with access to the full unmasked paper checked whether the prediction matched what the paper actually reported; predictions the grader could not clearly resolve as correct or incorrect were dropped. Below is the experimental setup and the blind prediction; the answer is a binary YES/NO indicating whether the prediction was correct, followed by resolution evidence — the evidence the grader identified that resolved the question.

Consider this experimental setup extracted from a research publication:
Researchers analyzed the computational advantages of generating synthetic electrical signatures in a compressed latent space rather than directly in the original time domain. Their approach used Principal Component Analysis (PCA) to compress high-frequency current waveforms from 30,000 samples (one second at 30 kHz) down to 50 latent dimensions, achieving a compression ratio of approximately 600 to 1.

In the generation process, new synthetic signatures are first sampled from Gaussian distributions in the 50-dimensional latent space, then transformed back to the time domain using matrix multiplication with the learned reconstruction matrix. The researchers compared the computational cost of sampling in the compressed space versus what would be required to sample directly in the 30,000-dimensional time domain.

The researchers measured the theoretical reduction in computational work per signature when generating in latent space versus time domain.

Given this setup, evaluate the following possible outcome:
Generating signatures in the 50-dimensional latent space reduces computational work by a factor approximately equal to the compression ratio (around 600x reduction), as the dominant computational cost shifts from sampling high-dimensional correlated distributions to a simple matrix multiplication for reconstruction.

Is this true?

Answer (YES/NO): NO